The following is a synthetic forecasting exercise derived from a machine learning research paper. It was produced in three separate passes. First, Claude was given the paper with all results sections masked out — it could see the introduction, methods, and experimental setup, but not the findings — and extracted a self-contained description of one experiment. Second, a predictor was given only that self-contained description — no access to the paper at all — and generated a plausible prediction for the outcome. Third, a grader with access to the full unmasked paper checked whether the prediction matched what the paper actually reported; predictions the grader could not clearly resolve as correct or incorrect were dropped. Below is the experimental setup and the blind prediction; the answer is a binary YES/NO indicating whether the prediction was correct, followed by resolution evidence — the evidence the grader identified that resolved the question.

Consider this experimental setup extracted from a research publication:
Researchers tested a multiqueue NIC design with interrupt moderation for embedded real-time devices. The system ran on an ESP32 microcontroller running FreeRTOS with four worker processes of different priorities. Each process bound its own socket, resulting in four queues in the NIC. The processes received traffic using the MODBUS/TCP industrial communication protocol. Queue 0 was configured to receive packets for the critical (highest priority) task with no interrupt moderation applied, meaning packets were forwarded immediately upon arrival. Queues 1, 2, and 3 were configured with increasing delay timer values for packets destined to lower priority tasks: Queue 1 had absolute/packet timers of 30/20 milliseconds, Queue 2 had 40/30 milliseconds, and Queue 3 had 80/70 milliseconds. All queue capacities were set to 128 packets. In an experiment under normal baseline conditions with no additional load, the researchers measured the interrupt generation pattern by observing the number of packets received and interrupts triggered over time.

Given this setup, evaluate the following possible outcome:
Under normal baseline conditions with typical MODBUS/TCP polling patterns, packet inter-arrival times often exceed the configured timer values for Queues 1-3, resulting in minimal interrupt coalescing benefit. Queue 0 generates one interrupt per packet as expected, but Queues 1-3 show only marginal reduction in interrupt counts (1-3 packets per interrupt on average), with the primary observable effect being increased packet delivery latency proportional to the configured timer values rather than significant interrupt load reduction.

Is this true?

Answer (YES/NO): NO